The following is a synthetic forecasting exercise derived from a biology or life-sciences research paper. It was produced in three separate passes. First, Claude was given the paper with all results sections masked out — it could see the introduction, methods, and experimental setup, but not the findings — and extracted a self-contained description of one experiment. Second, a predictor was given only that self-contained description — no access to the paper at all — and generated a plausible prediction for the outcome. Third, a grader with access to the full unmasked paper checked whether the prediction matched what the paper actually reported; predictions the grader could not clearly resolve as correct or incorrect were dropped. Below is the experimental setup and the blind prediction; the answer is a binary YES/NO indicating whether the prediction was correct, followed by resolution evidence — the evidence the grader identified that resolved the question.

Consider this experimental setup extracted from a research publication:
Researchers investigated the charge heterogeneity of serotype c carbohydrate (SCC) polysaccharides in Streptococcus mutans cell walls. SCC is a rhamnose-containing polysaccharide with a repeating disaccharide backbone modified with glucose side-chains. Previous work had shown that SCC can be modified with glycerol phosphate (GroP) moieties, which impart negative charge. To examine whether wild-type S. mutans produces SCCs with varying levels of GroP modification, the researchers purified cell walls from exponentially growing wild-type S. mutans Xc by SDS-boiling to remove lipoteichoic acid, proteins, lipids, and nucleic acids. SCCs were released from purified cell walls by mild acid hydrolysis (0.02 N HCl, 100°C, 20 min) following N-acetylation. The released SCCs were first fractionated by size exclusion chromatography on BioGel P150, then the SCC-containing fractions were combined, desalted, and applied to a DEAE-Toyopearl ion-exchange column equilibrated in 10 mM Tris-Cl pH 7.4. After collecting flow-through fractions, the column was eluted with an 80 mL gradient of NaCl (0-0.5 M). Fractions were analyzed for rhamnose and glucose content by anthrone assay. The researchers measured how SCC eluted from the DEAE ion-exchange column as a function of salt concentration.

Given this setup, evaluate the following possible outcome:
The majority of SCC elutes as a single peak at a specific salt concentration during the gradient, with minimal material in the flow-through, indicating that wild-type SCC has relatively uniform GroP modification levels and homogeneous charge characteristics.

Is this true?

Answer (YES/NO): NO